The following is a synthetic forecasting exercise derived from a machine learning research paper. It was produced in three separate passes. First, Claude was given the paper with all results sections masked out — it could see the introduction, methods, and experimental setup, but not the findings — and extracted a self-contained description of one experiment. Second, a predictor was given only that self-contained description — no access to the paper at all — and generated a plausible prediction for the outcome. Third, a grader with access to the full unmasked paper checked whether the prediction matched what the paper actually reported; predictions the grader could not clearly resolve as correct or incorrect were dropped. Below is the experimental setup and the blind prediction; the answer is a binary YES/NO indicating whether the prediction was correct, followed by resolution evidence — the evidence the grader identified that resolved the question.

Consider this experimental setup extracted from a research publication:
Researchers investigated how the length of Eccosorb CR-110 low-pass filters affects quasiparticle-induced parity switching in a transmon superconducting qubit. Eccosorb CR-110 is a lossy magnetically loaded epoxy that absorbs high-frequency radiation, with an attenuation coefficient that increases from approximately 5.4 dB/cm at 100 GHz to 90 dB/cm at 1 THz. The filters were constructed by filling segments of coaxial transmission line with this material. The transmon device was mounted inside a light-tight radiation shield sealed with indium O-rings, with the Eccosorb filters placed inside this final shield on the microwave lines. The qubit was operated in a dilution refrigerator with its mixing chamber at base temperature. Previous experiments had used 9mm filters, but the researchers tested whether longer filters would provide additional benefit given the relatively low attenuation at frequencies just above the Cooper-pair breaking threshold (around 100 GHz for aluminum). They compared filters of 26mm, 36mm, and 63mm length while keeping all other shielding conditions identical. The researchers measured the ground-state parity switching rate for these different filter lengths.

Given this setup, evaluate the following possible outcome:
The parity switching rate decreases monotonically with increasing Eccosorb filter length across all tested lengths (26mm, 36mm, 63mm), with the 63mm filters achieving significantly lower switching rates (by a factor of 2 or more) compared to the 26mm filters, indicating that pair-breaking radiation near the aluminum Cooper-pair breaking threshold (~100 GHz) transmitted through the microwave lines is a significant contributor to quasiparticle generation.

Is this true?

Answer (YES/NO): YES